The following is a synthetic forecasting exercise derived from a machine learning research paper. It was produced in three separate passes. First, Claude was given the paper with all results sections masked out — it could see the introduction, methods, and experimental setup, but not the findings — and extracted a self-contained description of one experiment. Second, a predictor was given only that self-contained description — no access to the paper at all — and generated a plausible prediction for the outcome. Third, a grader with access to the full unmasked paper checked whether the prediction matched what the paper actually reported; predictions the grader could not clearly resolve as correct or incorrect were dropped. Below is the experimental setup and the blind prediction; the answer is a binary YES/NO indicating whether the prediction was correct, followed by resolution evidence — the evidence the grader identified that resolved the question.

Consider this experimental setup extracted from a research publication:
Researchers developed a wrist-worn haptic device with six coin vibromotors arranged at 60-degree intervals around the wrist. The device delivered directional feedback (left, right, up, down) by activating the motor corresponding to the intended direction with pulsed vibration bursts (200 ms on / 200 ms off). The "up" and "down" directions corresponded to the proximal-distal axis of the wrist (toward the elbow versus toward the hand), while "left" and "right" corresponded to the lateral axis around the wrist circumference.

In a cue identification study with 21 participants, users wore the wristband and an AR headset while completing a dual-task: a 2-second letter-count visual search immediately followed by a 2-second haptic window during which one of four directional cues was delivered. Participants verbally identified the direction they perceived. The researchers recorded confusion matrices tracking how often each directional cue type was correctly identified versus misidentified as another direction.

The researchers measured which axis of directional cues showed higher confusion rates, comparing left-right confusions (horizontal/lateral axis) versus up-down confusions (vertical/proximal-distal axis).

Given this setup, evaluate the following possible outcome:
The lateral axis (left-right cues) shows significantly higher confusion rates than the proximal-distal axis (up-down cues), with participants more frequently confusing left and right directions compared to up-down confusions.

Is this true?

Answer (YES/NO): NO